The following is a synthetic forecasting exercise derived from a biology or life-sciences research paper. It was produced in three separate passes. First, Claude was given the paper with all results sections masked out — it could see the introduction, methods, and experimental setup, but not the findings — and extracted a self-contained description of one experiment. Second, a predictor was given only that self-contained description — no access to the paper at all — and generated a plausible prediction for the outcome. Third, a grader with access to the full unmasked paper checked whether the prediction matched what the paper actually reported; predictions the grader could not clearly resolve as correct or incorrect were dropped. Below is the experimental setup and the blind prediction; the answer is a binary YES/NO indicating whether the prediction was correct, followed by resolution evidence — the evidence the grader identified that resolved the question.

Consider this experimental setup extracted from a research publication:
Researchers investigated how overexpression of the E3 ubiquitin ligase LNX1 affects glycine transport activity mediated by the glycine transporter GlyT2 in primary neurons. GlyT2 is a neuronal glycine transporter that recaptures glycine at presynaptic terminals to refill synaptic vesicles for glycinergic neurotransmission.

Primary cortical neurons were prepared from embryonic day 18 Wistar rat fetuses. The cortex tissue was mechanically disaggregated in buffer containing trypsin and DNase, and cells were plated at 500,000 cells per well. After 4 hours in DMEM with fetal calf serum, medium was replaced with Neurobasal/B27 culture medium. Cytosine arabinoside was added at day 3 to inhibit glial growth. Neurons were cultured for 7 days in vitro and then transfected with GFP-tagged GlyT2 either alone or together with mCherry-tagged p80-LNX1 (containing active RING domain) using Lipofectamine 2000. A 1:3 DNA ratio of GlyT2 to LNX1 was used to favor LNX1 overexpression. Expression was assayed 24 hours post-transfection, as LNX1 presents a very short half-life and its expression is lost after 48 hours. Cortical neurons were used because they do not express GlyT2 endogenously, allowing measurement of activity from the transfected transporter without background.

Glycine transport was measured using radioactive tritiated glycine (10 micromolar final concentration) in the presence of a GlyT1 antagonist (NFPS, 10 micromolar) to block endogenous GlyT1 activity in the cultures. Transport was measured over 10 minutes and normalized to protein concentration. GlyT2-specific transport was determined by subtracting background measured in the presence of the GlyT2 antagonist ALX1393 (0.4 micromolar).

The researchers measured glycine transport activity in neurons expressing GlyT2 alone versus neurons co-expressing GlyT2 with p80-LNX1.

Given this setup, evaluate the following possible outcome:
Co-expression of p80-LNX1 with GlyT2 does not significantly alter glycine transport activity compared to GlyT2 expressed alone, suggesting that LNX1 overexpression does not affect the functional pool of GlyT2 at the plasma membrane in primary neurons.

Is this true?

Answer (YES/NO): NO